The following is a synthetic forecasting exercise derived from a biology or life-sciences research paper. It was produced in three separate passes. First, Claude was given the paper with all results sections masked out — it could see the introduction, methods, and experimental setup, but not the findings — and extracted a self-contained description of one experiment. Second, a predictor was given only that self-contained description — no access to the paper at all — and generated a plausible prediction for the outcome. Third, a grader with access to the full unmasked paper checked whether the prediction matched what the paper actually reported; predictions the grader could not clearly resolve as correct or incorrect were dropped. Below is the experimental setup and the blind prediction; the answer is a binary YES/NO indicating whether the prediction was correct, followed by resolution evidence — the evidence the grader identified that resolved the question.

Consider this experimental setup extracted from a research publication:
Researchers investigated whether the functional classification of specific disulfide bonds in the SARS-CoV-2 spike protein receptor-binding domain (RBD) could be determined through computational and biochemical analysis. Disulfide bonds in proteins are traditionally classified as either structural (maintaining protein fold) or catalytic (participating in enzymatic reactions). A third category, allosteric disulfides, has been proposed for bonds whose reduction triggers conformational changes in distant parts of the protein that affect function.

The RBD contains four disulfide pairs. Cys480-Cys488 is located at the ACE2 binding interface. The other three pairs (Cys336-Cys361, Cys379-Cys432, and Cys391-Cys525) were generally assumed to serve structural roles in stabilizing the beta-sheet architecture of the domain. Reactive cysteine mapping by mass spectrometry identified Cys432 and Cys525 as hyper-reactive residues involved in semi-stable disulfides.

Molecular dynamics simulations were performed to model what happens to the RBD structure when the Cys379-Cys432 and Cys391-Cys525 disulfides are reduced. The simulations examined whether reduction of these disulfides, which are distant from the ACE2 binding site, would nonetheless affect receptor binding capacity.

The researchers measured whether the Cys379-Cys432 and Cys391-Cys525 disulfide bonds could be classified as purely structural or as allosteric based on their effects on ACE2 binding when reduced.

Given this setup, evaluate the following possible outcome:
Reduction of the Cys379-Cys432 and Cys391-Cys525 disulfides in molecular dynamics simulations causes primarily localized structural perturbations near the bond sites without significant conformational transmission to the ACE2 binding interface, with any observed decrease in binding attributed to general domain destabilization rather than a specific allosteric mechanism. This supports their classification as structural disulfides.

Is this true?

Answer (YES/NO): NO